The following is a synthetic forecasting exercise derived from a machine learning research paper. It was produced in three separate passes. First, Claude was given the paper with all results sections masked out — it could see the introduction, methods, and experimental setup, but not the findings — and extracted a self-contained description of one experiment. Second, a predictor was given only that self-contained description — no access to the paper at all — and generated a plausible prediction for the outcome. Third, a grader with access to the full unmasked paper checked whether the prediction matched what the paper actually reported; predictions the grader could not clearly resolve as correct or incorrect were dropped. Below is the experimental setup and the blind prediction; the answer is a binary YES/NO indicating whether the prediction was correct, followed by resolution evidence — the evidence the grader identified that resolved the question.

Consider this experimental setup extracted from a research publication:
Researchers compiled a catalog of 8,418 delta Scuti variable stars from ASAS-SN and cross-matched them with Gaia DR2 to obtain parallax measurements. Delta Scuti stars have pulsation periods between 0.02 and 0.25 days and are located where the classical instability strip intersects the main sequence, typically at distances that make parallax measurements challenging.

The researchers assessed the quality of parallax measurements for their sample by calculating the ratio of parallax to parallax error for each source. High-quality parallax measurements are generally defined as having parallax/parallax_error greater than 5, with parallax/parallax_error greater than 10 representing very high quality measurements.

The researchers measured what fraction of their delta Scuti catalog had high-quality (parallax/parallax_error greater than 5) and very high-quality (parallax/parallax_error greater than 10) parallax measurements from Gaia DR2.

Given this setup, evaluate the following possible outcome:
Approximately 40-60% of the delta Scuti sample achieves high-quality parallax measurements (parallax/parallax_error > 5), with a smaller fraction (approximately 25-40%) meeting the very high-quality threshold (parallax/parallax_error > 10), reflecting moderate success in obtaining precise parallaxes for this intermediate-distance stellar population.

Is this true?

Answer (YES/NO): NO